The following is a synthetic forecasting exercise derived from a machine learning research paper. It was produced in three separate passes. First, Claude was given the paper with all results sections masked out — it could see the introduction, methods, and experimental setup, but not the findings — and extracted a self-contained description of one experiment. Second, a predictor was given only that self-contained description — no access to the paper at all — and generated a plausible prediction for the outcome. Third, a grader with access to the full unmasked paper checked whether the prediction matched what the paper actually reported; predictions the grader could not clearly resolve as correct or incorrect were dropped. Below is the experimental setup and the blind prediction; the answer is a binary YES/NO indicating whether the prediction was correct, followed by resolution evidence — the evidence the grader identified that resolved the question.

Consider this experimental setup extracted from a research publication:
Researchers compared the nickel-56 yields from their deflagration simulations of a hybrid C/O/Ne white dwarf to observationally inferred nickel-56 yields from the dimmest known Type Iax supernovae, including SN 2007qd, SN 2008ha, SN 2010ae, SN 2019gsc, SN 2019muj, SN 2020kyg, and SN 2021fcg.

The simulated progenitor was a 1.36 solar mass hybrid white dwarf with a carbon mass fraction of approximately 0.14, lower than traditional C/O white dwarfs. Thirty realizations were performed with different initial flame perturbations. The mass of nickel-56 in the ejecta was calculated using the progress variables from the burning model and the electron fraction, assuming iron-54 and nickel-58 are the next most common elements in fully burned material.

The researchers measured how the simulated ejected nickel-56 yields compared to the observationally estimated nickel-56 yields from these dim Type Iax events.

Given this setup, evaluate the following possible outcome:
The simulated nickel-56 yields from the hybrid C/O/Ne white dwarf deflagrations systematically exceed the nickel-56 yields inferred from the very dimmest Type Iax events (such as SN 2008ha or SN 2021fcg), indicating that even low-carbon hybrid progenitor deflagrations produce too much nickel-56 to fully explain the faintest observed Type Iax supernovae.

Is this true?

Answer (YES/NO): NO